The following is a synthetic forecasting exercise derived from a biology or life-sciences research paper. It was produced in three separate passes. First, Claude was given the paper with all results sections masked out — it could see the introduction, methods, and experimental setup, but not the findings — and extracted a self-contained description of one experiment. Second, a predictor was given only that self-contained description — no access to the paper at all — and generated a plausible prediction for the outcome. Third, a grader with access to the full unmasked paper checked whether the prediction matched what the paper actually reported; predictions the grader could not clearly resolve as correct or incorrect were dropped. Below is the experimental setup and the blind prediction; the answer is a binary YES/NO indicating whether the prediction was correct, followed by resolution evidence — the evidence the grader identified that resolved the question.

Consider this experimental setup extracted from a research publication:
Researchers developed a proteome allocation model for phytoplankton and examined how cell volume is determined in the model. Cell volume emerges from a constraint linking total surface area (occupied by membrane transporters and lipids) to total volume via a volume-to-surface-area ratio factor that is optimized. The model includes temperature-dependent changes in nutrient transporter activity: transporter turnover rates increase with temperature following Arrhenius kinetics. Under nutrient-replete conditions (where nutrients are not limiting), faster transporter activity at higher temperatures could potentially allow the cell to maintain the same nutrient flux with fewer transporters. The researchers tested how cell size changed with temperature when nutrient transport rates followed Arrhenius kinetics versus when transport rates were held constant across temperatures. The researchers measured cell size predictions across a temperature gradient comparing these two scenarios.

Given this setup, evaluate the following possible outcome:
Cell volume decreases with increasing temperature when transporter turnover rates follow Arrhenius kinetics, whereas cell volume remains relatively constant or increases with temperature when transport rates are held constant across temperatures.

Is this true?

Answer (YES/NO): NO